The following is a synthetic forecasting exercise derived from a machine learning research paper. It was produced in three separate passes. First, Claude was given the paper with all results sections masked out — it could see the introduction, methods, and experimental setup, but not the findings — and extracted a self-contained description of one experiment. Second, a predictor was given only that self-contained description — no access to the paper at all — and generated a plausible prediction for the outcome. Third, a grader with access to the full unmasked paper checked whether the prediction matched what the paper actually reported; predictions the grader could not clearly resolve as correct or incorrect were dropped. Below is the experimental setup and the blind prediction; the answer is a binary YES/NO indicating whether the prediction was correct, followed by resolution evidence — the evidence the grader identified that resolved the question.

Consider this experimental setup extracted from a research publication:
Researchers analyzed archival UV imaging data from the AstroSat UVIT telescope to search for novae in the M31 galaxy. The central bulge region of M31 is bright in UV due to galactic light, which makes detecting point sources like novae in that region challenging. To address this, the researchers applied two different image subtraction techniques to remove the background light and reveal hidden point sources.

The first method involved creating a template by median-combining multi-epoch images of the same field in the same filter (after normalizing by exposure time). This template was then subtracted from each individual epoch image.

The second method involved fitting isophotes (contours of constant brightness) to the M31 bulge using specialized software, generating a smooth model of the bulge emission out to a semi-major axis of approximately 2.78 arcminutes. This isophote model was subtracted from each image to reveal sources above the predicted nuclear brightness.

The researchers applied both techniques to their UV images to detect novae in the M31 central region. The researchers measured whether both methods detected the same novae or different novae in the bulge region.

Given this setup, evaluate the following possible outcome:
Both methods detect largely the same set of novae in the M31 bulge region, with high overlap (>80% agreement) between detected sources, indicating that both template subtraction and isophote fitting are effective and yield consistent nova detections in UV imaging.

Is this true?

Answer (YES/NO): YES